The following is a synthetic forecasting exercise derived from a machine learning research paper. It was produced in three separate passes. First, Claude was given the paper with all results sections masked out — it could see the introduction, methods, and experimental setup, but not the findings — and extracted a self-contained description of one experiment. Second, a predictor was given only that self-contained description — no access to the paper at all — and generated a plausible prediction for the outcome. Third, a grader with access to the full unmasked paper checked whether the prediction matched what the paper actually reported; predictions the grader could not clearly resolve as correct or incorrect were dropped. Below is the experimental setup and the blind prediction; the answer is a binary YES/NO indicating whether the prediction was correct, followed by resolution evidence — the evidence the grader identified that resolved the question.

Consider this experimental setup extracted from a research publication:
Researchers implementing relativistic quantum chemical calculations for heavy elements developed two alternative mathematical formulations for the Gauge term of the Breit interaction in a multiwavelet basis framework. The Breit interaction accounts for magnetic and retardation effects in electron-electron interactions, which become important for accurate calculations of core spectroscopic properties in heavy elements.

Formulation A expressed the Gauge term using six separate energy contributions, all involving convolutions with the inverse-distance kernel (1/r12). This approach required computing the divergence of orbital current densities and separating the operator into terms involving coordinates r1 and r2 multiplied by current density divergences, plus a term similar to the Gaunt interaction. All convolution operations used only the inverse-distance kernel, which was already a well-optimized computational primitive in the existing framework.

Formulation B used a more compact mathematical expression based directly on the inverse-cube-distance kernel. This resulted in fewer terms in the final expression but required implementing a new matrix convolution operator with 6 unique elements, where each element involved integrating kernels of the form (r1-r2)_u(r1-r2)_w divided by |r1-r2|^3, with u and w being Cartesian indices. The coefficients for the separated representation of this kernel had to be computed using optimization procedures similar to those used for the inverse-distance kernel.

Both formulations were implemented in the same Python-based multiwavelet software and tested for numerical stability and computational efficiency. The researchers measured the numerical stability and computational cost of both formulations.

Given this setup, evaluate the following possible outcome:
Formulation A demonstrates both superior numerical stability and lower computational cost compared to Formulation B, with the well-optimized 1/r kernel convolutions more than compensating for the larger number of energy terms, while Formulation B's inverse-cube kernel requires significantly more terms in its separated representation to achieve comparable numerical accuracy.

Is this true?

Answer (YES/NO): NO